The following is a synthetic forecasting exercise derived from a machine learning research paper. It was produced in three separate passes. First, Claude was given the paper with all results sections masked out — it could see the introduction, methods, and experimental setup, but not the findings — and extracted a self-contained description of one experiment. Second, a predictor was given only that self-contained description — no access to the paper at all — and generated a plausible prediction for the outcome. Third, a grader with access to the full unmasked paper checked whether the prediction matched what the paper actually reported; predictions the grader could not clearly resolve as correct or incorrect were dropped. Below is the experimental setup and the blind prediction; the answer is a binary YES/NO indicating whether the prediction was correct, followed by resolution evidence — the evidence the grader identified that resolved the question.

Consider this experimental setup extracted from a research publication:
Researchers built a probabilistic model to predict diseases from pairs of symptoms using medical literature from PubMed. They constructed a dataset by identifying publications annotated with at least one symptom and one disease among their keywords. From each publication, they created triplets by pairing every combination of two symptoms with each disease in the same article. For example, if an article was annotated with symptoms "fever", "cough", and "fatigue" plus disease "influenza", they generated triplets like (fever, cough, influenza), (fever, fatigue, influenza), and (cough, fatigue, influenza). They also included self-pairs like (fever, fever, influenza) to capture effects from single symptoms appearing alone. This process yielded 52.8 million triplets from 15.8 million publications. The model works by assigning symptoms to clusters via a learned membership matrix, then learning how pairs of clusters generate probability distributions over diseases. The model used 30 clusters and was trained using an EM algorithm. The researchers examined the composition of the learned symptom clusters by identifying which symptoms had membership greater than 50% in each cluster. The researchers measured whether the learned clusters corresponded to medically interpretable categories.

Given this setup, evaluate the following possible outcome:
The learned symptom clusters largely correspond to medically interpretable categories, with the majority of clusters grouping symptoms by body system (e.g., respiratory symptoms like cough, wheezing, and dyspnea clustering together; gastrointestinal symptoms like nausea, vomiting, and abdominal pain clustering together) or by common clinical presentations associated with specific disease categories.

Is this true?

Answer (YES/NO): YES